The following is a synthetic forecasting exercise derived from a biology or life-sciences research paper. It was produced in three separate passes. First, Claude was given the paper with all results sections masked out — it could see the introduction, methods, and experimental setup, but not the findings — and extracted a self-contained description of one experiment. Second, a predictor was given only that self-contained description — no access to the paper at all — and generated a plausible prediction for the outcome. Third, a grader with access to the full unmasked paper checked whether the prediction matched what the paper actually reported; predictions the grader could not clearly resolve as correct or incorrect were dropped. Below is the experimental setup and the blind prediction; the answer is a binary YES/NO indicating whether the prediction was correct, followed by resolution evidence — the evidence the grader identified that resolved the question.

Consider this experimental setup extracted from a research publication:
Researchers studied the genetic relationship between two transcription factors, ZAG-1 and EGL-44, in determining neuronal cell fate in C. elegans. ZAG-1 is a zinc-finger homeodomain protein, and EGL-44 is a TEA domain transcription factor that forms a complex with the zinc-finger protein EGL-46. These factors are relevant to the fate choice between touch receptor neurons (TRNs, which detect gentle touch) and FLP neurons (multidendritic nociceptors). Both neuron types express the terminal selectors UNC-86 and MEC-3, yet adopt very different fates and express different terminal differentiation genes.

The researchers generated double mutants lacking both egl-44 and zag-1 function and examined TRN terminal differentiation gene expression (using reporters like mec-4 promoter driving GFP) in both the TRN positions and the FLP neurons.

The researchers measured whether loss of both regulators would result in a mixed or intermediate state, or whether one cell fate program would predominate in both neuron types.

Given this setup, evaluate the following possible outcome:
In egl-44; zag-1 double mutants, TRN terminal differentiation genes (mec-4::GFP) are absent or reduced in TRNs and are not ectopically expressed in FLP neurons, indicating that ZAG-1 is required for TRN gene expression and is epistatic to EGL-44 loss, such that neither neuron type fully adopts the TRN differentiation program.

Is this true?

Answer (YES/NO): NO